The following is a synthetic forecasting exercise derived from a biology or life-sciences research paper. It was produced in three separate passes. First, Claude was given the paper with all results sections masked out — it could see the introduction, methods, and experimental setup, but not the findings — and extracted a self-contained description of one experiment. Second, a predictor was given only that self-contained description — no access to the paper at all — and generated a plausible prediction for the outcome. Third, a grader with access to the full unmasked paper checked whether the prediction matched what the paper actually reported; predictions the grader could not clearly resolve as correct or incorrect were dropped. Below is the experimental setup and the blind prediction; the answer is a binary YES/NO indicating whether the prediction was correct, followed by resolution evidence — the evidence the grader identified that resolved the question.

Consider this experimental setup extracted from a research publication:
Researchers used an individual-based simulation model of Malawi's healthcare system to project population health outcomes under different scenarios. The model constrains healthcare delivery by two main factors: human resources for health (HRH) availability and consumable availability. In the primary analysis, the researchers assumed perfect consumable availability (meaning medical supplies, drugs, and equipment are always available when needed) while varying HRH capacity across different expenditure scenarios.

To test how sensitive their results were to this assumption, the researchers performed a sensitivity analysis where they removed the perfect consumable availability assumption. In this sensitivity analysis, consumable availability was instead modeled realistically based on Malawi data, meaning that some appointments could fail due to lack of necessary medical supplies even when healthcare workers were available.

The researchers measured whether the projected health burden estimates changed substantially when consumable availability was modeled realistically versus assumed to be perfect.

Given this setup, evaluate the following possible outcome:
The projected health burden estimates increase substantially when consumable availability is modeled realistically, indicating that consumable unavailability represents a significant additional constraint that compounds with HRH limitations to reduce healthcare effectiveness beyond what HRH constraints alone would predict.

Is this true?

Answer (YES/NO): NO